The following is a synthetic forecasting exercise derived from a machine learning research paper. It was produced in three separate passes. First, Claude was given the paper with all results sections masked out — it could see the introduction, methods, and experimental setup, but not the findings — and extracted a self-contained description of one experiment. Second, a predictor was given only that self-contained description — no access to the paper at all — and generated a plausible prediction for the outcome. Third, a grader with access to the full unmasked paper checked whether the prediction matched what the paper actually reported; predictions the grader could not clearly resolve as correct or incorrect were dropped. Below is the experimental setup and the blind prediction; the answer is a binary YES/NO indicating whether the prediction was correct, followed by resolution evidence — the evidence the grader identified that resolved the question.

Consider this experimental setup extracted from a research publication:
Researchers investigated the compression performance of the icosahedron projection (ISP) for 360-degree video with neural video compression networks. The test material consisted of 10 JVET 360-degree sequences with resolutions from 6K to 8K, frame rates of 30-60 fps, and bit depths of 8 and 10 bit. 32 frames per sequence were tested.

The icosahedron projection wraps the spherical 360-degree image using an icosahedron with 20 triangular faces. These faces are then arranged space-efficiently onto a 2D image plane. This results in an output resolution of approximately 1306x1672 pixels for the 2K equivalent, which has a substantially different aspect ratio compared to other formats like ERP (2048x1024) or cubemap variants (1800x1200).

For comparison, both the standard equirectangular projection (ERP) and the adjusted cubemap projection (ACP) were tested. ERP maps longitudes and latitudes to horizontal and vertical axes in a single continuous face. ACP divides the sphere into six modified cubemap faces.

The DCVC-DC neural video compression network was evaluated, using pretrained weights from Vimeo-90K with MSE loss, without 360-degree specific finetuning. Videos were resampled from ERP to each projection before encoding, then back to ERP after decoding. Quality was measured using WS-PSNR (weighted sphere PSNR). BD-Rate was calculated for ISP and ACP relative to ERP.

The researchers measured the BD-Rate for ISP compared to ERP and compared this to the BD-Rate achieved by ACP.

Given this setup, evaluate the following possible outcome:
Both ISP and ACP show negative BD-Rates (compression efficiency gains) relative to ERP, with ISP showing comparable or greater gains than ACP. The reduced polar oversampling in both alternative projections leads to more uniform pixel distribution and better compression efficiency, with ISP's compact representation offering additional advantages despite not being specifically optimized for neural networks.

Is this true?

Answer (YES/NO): NO